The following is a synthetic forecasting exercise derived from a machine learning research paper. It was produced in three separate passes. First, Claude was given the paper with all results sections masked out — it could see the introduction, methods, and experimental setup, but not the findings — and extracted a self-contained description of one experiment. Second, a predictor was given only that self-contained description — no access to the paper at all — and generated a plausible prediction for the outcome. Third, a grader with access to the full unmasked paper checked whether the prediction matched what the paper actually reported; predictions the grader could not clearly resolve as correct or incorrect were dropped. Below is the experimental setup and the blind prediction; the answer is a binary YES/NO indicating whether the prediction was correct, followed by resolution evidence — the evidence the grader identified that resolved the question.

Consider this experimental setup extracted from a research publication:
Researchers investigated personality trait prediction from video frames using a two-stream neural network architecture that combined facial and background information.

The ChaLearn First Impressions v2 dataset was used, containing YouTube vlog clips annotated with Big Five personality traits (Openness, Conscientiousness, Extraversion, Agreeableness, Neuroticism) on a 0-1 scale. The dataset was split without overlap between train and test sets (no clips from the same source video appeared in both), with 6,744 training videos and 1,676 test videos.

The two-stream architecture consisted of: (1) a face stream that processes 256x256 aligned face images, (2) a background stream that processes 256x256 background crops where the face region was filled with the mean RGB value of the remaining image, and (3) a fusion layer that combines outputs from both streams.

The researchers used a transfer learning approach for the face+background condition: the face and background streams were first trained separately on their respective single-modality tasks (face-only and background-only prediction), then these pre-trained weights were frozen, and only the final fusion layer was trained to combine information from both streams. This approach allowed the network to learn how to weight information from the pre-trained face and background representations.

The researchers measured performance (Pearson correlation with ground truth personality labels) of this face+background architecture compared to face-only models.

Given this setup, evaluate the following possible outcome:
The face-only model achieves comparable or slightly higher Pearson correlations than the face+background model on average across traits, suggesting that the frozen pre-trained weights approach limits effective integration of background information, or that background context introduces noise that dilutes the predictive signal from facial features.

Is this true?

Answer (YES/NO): YES